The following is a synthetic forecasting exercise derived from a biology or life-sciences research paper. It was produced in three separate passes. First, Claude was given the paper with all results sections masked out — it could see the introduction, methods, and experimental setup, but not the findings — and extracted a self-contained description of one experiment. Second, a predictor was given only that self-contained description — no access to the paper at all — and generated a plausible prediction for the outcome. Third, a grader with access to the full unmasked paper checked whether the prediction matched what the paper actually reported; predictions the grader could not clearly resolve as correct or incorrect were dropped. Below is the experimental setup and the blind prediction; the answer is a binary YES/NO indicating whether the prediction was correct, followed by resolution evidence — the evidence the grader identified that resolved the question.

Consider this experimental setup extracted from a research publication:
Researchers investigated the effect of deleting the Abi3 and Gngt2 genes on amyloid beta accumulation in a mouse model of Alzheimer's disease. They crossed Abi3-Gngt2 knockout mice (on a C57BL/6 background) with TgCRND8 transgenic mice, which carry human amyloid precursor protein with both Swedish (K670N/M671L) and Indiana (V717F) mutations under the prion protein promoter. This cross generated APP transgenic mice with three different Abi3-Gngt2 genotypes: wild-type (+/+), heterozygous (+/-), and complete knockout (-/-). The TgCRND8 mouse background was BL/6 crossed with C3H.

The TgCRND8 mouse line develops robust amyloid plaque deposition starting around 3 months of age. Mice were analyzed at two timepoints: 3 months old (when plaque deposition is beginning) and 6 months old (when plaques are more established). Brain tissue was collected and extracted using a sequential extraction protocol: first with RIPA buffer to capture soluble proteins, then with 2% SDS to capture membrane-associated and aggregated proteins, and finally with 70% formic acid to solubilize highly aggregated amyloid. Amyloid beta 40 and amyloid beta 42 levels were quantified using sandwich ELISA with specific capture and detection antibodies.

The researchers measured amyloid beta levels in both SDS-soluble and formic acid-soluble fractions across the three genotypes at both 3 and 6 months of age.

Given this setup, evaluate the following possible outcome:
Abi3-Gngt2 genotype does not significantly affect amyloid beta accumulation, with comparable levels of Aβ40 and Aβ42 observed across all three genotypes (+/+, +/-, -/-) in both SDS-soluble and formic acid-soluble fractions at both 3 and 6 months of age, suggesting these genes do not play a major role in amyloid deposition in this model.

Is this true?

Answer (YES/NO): NO